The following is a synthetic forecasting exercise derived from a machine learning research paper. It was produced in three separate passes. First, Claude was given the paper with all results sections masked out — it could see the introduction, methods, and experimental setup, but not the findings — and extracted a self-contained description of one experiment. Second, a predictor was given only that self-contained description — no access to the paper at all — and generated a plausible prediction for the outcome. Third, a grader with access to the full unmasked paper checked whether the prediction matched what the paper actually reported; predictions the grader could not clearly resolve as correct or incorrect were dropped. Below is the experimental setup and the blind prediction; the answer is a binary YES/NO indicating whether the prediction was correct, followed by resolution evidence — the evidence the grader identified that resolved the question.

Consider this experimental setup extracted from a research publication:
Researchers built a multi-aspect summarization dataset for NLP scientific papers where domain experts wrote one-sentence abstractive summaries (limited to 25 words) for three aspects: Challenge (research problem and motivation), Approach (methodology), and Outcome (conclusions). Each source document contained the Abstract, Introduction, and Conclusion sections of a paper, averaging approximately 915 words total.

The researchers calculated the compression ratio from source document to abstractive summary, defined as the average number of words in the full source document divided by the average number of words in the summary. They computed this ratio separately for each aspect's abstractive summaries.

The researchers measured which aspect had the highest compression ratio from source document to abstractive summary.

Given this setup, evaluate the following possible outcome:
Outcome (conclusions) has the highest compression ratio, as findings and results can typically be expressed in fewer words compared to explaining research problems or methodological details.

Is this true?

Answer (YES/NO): YES